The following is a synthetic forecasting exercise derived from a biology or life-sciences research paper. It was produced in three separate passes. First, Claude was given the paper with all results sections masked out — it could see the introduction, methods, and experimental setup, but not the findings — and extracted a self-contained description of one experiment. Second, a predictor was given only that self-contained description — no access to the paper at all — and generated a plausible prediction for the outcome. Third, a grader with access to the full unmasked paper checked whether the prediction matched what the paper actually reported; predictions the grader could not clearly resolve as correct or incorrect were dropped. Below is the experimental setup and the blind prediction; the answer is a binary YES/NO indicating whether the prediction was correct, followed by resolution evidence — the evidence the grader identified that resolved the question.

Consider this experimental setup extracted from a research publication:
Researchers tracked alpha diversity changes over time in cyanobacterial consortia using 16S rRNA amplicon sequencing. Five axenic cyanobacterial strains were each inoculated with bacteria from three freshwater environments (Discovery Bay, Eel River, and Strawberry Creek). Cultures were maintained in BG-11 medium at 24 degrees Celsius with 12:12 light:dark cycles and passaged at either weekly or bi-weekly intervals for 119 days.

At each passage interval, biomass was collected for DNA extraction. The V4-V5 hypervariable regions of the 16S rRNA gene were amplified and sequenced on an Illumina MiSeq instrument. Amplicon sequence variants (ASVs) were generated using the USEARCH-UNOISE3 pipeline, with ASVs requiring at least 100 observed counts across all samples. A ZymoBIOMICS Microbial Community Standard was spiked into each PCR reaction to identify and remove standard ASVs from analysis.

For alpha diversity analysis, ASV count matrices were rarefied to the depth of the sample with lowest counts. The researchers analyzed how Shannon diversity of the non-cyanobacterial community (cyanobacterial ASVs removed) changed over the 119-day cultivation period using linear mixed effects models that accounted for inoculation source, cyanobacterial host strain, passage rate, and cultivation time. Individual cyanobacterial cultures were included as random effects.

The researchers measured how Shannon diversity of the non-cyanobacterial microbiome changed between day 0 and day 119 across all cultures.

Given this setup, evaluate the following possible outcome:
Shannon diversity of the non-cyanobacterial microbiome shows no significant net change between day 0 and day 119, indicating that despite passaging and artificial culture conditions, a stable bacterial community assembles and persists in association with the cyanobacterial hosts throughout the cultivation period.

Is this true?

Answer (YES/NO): NO